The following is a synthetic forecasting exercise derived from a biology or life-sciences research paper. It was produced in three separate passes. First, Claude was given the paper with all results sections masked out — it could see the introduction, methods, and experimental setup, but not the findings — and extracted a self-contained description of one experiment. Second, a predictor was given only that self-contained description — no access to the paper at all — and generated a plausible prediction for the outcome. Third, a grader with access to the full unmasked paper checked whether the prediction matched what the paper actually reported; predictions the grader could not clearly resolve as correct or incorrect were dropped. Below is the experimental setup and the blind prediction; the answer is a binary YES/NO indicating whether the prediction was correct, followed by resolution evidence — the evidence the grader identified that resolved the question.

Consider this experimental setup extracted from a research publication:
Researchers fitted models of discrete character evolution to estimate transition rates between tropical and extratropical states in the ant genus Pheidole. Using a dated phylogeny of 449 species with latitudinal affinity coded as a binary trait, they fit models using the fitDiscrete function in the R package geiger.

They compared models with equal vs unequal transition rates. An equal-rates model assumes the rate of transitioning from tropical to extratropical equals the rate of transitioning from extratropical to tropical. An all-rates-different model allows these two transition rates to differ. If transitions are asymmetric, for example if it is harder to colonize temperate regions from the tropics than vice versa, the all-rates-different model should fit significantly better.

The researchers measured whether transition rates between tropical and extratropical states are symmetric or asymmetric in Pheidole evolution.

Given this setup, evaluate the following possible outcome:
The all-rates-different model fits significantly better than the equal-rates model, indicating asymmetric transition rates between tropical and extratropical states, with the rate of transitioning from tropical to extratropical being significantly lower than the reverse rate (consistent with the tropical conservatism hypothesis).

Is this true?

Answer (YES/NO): NO